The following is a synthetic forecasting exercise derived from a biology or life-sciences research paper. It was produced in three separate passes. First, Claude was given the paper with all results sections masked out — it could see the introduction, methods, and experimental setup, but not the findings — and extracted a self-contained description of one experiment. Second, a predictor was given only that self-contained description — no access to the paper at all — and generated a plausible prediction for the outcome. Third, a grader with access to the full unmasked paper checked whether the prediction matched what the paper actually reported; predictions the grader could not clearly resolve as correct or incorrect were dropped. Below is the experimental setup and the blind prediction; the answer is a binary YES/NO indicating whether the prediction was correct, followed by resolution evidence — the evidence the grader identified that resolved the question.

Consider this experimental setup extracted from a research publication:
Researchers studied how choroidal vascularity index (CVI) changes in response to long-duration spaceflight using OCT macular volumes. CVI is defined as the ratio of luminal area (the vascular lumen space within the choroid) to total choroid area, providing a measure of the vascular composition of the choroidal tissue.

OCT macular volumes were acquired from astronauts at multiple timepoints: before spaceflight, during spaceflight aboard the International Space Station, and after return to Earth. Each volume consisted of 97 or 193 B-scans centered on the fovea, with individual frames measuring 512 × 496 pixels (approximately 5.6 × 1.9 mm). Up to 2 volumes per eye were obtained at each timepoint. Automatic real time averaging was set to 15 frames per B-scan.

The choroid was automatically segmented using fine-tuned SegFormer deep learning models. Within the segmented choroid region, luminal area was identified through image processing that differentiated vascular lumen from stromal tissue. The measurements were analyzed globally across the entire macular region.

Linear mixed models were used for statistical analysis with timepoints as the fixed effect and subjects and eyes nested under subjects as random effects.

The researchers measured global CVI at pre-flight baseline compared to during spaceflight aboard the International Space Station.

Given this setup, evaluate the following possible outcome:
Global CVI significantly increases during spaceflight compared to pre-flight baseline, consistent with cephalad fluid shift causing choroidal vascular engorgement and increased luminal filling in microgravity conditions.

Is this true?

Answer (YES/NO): YES